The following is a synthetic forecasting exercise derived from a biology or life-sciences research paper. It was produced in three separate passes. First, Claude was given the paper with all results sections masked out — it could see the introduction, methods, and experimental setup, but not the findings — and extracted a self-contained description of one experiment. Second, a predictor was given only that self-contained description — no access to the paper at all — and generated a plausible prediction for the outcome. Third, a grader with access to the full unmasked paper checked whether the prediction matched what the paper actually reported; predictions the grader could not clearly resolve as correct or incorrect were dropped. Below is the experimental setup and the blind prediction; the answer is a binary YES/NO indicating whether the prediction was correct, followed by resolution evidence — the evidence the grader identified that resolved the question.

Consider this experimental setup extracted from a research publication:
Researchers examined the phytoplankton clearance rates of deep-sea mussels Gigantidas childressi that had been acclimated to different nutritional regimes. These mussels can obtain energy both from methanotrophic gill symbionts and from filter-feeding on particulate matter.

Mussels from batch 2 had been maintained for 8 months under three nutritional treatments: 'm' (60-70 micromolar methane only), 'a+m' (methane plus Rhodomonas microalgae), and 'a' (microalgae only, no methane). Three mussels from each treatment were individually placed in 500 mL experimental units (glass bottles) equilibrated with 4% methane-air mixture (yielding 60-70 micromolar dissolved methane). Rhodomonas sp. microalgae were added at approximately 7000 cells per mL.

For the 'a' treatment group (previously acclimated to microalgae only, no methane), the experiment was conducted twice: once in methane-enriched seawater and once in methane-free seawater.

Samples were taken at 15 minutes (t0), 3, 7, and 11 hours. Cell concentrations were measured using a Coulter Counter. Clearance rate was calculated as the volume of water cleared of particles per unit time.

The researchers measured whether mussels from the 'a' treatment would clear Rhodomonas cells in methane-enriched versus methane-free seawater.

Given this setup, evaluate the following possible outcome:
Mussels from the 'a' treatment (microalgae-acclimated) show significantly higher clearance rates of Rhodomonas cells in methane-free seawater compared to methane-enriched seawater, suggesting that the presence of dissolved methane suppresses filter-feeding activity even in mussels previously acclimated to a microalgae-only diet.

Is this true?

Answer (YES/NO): YES